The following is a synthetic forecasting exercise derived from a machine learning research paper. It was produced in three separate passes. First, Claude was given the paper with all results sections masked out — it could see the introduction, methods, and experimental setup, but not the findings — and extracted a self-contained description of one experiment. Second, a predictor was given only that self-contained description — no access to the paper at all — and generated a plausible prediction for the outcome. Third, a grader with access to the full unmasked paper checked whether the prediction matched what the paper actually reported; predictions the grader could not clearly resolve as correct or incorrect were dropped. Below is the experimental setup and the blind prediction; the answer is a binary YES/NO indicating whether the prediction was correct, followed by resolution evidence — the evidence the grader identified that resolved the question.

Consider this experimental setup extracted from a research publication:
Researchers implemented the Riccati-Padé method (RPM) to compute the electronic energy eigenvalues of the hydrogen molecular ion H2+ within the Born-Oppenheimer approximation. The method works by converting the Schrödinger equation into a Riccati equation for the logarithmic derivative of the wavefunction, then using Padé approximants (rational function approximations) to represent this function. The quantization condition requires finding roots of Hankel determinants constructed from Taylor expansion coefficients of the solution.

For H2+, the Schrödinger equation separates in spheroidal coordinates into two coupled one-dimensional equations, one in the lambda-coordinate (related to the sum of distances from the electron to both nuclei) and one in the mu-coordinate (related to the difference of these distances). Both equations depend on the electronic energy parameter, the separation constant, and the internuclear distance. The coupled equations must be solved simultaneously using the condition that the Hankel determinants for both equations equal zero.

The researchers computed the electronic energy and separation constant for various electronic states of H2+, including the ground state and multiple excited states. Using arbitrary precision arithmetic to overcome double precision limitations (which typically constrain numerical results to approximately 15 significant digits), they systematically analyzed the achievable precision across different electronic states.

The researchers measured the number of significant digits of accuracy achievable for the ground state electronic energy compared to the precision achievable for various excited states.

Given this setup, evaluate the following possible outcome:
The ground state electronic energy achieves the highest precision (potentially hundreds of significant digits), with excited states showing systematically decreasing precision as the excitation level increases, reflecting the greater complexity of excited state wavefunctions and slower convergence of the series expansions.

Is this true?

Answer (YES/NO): NO